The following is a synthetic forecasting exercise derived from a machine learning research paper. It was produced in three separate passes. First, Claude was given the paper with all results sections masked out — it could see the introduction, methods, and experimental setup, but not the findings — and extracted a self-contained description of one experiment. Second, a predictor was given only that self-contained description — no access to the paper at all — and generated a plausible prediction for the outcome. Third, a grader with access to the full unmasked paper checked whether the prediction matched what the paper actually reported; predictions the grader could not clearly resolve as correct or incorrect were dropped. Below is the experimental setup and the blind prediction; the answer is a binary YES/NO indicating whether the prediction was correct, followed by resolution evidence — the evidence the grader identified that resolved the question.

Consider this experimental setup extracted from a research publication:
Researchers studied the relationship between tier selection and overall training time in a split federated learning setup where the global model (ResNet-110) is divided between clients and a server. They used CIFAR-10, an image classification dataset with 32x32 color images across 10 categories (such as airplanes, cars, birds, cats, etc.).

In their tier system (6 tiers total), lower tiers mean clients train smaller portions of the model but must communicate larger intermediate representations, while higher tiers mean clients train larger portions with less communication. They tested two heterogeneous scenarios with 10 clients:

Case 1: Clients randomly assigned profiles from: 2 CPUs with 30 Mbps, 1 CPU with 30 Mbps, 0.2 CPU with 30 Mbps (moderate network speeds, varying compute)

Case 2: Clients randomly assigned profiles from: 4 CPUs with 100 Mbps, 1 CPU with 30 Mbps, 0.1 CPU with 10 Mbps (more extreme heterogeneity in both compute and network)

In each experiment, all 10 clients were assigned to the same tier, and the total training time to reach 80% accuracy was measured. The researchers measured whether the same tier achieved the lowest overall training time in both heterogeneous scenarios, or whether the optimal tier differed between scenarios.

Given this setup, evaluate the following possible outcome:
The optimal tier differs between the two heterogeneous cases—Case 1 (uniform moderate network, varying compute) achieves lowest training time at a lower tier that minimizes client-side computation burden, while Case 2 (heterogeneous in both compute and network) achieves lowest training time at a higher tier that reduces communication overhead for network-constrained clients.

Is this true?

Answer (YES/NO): YES